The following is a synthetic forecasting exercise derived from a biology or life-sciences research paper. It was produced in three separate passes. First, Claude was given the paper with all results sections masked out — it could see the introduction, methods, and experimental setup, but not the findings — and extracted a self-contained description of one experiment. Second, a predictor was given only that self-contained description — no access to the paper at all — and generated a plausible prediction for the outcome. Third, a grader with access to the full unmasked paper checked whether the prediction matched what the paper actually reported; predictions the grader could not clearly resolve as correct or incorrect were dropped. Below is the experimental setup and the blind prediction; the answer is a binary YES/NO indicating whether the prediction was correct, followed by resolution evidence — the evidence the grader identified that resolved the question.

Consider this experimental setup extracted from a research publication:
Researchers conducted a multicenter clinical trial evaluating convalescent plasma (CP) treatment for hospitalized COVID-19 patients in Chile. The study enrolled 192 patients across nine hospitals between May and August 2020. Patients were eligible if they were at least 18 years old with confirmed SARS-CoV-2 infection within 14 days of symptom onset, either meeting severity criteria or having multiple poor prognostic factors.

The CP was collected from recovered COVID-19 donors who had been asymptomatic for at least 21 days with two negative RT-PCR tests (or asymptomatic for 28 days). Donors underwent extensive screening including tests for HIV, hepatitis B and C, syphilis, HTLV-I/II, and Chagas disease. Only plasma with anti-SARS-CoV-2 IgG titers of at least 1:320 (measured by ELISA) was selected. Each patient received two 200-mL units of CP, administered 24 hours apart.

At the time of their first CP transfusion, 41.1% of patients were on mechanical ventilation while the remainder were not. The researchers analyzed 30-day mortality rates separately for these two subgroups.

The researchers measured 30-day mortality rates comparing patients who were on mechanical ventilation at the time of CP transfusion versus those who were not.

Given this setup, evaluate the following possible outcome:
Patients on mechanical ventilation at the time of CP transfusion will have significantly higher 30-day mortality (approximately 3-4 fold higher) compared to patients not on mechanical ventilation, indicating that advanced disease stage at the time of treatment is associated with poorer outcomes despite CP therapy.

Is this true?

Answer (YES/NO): NO